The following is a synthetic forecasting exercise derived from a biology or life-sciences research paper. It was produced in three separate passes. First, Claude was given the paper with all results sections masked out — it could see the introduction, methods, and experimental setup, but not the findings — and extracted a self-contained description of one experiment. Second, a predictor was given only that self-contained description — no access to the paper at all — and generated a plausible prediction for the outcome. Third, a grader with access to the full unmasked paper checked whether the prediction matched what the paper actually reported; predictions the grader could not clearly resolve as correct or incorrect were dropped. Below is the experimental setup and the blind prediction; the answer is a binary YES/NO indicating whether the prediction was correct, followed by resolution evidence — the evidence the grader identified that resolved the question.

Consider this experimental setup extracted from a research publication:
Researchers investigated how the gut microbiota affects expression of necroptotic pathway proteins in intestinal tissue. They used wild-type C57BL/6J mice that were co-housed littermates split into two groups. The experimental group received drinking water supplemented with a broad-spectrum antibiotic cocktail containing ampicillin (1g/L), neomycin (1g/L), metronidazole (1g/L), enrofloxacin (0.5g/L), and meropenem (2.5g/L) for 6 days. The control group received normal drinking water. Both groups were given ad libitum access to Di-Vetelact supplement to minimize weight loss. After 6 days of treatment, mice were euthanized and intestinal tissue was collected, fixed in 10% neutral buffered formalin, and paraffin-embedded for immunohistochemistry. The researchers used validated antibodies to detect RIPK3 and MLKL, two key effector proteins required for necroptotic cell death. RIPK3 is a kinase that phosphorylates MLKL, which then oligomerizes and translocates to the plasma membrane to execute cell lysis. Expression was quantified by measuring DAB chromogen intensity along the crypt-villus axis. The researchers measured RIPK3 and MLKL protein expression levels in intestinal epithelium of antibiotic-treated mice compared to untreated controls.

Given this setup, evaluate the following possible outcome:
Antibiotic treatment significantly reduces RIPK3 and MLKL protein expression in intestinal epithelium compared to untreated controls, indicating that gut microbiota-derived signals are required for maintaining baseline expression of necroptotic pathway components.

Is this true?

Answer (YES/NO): YES